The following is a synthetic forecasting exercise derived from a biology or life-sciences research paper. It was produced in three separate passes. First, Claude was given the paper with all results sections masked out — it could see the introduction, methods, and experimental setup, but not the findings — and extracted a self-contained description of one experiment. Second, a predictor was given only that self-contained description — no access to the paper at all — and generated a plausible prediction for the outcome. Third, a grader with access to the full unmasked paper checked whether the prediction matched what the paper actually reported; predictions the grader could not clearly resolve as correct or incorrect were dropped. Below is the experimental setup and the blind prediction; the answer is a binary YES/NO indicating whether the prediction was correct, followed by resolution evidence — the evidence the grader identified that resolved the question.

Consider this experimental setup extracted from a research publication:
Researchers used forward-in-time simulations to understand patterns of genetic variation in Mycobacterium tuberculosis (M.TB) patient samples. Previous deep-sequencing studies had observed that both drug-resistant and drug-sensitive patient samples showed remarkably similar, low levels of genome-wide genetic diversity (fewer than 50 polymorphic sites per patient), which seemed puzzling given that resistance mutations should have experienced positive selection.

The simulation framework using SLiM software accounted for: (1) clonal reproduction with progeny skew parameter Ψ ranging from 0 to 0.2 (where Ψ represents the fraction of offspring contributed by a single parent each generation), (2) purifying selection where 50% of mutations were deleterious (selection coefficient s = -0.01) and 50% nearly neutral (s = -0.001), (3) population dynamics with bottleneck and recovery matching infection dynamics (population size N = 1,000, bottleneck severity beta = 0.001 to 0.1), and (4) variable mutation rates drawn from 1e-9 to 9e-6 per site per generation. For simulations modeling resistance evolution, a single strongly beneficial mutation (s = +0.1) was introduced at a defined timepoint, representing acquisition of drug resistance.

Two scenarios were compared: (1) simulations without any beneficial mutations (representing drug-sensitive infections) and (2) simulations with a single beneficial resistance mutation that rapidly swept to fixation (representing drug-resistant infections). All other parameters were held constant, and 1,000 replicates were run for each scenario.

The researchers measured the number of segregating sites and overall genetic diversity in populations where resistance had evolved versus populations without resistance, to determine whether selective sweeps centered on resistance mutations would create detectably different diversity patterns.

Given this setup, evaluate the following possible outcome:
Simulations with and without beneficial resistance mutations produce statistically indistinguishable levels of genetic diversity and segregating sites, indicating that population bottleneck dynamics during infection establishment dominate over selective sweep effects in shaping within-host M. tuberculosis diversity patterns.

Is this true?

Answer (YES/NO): NO